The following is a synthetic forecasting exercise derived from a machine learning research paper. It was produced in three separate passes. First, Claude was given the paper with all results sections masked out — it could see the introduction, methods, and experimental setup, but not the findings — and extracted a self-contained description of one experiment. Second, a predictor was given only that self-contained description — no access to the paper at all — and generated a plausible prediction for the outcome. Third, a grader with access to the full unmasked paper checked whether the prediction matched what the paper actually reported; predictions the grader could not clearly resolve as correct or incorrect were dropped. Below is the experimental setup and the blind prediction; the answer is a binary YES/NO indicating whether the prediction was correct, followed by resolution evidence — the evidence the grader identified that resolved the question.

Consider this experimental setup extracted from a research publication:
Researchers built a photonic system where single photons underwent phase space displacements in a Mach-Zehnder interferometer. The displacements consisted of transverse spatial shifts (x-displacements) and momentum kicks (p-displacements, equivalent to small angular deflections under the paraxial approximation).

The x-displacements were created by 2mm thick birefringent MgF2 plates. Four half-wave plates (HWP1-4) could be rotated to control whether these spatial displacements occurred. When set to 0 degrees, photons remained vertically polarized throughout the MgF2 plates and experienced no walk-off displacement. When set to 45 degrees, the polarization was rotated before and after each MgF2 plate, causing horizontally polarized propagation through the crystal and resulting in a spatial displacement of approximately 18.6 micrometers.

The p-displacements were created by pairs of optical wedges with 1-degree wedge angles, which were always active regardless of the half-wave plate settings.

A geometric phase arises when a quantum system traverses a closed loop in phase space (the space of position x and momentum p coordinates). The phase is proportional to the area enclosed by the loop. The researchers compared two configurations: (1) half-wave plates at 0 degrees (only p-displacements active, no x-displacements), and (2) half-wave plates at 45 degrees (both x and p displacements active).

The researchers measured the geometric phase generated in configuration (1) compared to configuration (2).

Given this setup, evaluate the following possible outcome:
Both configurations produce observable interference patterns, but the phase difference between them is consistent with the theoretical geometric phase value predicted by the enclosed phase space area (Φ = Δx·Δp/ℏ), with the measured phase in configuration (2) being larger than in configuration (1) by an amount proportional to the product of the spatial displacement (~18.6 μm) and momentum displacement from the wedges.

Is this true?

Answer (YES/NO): YES